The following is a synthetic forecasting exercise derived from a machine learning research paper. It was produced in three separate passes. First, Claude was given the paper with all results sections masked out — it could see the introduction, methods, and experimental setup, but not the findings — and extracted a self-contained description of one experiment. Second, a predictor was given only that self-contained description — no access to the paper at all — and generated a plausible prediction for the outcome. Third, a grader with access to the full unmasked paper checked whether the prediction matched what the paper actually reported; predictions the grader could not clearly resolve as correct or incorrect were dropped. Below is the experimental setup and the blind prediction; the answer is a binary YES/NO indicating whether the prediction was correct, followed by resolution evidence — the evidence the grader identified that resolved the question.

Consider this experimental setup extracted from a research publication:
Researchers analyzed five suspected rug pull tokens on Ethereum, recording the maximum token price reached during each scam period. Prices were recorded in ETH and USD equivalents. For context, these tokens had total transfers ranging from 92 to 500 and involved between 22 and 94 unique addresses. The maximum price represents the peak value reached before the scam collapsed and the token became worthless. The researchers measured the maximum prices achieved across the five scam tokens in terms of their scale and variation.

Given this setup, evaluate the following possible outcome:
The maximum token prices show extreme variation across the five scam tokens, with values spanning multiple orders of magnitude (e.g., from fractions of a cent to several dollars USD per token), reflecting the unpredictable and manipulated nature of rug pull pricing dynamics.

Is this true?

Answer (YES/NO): NO